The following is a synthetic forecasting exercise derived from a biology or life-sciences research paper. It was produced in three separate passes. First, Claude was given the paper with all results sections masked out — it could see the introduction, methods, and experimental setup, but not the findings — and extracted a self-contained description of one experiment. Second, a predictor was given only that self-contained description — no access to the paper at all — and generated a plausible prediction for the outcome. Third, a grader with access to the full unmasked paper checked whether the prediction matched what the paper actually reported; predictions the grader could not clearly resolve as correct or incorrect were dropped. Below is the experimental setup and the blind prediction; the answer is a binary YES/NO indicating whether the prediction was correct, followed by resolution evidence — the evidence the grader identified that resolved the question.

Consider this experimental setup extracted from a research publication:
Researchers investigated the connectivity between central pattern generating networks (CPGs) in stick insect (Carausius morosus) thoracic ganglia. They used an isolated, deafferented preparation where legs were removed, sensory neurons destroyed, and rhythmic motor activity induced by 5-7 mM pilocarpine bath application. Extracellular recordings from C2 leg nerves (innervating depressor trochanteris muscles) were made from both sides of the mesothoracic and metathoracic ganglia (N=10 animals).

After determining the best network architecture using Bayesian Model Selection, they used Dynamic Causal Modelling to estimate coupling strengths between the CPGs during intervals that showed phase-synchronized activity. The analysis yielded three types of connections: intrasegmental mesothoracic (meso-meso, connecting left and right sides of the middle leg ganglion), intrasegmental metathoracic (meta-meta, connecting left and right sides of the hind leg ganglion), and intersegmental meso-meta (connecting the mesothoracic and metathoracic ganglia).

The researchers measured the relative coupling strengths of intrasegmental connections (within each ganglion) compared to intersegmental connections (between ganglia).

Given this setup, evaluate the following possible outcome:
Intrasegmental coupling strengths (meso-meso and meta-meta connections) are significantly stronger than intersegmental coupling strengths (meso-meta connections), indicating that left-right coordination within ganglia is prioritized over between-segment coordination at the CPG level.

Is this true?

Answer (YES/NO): YES